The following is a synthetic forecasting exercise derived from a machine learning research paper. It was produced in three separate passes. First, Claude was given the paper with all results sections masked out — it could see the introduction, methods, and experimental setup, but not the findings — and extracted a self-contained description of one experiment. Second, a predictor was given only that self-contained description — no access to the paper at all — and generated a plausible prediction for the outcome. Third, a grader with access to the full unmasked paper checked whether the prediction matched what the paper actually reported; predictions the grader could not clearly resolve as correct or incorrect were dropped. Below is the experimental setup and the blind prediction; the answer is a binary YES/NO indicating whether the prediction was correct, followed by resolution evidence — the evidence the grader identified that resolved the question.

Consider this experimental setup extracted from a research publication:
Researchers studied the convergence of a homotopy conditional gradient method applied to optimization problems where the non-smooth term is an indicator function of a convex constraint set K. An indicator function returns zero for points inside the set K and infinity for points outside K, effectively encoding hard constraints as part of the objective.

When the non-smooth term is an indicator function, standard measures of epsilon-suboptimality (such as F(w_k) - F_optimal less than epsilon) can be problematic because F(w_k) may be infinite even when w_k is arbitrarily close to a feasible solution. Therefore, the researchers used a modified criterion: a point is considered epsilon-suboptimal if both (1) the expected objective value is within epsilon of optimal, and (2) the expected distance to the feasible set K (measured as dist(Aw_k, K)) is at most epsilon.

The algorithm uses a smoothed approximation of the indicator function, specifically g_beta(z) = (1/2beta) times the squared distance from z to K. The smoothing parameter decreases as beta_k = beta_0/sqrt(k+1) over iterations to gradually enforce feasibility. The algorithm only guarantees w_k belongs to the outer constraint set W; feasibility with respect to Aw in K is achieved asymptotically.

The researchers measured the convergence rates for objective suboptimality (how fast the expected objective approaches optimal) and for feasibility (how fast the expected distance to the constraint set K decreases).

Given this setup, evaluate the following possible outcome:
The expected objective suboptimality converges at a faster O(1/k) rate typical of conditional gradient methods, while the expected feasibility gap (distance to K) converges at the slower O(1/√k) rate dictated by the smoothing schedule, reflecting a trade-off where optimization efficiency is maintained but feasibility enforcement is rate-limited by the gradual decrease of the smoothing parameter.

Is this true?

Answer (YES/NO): NO